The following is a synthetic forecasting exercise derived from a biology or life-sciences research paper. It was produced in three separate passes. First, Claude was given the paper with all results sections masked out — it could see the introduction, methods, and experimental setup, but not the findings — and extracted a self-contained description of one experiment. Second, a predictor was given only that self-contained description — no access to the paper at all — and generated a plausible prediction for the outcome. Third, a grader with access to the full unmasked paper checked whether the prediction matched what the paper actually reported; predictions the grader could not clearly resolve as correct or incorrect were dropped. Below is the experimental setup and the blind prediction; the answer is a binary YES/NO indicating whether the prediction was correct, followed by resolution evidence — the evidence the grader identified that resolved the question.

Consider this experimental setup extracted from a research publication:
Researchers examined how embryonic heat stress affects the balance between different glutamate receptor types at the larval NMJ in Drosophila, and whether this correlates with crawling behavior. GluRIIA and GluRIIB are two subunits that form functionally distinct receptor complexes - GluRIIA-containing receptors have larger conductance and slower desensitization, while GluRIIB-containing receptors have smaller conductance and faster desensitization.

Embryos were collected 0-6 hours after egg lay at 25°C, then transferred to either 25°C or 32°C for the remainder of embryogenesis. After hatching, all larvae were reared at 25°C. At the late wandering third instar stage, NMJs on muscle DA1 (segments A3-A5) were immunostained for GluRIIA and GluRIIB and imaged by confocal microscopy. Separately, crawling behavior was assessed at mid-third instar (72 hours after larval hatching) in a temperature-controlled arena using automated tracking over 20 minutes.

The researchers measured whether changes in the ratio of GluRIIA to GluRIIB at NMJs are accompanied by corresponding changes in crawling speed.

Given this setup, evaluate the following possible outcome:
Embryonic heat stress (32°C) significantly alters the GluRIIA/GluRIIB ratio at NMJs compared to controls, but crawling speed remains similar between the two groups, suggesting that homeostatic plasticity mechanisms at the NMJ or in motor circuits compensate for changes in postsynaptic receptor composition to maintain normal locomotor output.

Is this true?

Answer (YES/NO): NO